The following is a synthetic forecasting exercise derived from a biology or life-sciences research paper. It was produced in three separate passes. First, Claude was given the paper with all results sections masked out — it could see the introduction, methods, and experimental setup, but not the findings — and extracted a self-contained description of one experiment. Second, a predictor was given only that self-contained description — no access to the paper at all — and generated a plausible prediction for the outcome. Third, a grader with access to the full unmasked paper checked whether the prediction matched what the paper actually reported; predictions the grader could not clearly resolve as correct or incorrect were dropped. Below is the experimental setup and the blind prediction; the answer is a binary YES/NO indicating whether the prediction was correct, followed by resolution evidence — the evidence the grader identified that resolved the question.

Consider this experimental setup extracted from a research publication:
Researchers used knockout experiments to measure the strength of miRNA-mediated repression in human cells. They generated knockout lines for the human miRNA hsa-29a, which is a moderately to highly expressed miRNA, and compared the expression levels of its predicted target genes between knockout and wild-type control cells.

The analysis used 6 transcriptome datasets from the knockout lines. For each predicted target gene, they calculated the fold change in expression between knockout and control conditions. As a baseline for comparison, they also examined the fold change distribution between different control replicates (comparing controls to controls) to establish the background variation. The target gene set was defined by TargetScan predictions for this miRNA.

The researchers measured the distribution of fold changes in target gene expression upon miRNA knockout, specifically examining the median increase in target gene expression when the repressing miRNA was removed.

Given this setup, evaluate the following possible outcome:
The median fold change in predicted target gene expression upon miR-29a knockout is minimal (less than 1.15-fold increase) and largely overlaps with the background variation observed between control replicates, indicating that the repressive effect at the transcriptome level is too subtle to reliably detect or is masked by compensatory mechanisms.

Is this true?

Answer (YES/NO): NO